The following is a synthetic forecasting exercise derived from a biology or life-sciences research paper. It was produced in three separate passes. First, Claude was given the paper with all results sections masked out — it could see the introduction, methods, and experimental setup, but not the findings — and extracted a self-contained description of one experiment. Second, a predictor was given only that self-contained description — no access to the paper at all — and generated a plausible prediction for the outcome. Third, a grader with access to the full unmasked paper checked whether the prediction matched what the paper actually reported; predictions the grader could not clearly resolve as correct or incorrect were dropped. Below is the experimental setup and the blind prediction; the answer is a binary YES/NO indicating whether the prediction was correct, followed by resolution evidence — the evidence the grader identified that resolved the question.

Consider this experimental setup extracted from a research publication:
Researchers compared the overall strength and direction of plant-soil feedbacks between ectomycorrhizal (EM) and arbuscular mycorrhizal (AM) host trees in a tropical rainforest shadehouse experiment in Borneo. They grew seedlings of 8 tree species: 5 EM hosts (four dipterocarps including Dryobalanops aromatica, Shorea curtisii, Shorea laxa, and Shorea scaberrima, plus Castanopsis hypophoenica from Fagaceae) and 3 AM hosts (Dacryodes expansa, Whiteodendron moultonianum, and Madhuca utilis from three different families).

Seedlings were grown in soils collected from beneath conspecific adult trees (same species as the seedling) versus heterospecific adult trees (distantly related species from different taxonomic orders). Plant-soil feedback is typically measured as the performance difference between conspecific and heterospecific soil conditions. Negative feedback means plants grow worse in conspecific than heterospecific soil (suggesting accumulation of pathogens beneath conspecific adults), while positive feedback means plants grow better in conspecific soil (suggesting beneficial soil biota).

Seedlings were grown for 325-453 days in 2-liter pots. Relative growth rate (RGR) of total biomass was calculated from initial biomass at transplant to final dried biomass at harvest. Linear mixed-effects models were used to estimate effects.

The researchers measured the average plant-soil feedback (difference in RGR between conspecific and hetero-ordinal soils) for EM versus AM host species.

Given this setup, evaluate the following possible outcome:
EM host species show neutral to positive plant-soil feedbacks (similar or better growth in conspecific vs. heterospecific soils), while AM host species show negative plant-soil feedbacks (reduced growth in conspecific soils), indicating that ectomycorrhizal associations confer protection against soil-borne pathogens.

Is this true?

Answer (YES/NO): NO